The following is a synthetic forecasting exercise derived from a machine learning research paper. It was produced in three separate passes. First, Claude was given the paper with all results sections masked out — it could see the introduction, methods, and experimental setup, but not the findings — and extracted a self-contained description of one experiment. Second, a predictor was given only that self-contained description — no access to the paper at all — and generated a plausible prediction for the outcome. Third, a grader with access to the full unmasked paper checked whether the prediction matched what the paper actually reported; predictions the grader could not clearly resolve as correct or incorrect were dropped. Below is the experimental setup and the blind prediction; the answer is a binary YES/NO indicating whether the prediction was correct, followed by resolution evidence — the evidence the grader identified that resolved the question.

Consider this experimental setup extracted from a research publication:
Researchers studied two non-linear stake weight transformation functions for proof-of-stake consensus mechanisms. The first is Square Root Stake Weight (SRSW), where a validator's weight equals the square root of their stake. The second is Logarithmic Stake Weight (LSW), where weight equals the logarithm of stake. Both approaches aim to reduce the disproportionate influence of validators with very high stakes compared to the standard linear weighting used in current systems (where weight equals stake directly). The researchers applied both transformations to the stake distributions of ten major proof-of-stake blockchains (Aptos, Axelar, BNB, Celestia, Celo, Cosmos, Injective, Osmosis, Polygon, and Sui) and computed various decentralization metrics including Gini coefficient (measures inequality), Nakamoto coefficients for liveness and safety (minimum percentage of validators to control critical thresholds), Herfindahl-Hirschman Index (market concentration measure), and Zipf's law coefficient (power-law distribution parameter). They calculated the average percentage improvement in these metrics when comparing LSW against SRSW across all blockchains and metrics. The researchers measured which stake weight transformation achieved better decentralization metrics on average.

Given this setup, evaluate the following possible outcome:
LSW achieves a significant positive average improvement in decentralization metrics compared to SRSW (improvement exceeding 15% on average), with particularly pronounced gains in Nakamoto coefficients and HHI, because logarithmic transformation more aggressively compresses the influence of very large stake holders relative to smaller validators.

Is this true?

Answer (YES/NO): NO